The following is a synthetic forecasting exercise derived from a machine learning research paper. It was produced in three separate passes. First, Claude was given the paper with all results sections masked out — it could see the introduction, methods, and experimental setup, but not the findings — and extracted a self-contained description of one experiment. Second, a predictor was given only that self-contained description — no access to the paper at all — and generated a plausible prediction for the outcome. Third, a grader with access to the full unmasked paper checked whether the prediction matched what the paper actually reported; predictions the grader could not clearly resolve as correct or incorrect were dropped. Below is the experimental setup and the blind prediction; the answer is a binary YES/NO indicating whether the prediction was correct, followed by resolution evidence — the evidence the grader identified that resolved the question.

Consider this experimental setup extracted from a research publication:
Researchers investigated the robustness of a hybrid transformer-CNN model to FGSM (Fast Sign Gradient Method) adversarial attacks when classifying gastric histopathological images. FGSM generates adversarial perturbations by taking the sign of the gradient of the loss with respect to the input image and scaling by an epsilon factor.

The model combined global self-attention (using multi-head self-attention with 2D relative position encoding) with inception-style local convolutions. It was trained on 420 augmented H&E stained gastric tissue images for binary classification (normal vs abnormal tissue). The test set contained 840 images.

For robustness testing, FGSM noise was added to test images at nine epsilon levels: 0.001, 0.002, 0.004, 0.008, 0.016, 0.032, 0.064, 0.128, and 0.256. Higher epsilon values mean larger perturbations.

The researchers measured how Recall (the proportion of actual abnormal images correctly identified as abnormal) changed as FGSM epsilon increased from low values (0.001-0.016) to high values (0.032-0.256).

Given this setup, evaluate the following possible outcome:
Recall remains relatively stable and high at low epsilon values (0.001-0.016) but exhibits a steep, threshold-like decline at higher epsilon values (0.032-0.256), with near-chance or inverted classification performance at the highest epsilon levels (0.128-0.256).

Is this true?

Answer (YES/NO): NO